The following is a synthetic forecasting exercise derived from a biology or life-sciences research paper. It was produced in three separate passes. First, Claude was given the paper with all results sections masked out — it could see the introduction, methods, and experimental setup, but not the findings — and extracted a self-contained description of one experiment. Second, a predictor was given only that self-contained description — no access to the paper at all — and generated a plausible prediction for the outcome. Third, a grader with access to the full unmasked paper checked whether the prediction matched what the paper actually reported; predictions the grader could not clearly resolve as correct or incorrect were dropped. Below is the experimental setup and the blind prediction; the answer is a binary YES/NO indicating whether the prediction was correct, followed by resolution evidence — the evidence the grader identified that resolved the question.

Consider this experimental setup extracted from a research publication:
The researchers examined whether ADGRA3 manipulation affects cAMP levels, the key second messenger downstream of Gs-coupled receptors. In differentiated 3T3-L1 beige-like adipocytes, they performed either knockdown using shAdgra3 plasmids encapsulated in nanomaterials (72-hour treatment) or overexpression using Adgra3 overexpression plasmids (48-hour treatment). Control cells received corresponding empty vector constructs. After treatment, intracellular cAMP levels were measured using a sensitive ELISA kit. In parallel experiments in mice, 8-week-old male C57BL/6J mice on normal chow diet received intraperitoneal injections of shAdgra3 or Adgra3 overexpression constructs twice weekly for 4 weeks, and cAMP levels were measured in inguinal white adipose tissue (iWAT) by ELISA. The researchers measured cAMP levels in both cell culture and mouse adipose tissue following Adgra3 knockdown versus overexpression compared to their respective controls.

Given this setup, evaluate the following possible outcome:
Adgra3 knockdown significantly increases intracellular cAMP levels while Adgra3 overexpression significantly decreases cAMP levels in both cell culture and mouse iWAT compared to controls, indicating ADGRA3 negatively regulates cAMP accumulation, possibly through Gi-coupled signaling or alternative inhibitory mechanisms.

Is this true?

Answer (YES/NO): NO